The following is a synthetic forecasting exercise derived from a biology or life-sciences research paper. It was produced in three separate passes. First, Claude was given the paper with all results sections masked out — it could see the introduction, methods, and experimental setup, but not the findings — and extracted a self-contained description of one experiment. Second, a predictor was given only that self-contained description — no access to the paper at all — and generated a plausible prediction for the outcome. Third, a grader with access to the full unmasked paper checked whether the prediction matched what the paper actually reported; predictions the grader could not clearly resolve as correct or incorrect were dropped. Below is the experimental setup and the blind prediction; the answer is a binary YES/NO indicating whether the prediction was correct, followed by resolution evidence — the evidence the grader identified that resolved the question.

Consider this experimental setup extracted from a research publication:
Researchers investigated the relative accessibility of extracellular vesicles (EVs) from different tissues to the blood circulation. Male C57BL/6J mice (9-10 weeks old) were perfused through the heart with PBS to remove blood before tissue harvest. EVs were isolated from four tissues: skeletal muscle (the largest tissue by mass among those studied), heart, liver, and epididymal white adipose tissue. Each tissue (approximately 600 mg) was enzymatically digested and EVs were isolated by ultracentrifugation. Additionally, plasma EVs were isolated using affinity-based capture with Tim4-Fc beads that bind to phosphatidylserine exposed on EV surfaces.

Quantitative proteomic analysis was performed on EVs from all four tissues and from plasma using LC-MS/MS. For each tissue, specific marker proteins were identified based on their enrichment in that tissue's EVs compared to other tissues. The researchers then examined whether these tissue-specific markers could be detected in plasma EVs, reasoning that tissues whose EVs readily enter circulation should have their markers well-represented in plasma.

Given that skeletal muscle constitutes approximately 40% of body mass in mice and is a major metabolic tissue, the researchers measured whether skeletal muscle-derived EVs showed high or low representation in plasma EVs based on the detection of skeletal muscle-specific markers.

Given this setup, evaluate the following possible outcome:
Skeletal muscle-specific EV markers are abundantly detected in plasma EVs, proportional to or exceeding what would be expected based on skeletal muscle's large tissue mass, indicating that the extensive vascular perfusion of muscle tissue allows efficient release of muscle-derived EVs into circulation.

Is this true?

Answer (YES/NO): NO